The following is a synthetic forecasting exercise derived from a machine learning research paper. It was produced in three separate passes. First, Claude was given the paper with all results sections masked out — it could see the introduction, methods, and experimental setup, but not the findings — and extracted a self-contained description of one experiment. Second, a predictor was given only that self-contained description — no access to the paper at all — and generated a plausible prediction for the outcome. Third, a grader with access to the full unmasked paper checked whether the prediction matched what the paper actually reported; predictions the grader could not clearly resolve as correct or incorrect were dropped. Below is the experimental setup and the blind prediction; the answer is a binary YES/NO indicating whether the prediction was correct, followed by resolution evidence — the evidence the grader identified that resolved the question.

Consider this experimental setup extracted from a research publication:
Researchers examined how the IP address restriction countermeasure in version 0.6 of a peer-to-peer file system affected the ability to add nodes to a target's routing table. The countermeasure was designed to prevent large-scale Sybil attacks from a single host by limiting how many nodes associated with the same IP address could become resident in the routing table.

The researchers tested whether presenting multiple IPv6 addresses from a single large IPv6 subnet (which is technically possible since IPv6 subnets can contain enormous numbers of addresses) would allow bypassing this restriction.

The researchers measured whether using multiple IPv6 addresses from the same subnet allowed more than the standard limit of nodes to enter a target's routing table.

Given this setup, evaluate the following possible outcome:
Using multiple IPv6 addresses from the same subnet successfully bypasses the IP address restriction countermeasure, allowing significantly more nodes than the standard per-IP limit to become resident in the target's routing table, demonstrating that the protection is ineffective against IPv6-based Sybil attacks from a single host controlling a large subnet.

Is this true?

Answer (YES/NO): NO